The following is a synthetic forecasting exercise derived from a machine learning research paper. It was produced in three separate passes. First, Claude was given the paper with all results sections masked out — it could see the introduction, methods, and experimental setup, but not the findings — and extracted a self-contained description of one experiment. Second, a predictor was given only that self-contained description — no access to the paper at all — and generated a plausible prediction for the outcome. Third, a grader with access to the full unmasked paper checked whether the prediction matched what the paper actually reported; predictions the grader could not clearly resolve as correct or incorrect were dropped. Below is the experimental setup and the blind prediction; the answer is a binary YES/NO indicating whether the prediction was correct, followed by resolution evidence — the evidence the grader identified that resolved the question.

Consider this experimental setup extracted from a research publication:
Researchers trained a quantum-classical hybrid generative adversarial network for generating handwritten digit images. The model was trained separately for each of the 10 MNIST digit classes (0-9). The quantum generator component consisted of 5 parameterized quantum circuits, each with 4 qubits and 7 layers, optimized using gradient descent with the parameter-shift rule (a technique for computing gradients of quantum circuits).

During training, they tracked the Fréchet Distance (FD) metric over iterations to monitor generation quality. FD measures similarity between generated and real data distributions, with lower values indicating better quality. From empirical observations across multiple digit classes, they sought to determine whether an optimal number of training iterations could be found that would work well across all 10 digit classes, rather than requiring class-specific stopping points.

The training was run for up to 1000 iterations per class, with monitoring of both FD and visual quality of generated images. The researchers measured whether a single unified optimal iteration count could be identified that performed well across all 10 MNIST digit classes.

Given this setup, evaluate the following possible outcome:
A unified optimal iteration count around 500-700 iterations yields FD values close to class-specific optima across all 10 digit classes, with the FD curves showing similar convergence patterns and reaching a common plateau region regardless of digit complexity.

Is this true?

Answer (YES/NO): NO